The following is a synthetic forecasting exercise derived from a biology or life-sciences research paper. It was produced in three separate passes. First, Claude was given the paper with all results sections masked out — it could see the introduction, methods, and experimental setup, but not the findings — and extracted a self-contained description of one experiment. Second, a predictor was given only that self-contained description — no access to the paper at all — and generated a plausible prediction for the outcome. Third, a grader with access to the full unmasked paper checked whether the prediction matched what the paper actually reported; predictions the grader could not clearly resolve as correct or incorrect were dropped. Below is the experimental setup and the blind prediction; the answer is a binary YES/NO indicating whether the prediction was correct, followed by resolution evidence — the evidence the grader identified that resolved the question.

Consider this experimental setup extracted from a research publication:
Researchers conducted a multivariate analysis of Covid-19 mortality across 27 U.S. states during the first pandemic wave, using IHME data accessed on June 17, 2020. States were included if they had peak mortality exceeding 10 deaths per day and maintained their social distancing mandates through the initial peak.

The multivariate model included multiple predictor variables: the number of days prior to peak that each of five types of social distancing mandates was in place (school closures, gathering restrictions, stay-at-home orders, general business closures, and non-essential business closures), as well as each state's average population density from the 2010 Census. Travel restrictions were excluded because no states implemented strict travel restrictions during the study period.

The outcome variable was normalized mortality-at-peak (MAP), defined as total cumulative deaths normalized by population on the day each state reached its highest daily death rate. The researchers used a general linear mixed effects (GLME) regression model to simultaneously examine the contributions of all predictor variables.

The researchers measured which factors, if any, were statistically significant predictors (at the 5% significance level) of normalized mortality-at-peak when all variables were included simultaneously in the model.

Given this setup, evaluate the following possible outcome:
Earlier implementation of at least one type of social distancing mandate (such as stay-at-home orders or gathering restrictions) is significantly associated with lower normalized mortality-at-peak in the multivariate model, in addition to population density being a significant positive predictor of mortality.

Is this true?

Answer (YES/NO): NO